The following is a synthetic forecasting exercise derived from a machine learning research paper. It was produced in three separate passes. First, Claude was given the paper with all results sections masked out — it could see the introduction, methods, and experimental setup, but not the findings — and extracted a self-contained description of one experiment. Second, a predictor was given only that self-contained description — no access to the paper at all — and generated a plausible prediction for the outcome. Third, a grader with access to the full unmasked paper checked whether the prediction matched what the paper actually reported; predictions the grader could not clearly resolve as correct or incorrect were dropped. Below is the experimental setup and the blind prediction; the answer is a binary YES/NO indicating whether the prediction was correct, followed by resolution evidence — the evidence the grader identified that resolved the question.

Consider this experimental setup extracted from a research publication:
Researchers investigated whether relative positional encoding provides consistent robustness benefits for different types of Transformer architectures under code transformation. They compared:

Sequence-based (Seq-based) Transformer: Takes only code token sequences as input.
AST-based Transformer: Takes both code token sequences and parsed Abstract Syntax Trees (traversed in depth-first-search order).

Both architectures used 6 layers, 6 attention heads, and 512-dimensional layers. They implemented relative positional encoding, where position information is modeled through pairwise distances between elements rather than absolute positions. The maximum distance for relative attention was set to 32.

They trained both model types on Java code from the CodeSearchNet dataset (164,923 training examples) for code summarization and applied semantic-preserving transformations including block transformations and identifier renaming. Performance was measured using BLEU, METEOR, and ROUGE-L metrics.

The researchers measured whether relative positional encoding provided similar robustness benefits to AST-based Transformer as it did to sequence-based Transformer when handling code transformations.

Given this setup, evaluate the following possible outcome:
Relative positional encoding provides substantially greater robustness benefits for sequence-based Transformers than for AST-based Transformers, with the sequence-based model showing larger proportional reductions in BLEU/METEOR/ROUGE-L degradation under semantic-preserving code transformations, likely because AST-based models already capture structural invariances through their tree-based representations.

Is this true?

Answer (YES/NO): YES